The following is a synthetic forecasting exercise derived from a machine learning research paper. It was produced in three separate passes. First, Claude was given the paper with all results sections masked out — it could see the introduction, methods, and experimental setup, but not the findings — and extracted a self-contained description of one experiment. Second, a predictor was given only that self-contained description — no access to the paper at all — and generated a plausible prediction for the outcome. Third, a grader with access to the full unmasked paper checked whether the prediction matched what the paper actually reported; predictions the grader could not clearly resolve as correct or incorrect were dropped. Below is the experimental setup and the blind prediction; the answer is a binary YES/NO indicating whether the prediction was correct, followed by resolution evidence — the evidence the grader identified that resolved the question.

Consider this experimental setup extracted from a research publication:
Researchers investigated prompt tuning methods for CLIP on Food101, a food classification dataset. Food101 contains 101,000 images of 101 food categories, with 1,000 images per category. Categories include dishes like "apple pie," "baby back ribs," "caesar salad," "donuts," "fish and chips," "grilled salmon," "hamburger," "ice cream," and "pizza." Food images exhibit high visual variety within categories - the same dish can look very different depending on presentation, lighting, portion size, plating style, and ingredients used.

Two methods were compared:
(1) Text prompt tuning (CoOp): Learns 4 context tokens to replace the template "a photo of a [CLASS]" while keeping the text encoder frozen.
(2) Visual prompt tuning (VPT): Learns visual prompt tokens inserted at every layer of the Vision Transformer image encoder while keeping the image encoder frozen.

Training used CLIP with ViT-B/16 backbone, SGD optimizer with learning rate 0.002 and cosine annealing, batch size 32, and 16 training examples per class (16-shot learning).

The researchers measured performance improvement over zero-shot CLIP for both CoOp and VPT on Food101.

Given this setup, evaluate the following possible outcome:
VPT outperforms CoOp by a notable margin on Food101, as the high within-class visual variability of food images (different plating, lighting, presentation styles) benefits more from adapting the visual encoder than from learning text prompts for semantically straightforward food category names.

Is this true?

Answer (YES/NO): NO